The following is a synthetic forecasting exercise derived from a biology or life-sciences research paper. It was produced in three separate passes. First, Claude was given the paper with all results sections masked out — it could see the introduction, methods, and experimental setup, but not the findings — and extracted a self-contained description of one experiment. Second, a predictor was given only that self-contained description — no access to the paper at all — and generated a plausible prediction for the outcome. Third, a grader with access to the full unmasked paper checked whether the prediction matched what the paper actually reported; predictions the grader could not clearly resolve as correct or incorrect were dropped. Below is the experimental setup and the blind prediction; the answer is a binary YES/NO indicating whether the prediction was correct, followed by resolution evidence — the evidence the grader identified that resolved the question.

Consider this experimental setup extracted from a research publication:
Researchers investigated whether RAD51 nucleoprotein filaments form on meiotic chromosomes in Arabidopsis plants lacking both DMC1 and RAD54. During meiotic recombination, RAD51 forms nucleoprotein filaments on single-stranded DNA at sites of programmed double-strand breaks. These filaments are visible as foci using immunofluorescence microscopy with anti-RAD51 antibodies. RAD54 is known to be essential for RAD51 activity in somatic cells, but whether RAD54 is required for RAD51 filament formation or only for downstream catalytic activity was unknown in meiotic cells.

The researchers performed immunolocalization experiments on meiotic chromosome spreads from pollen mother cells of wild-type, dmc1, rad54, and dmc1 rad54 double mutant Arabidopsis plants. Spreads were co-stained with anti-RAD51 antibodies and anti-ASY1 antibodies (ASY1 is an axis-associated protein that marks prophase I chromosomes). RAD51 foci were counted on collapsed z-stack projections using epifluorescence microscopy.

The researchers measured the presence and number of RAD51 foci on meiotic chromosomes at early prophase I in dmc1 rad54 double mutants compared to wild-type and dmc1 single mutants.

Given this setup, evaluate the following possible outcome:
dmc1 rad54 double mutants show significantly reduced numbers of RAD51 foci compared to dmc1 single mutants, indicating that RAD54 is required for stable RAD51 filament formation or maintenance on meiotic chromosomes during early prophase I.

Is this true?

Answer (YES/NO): NO